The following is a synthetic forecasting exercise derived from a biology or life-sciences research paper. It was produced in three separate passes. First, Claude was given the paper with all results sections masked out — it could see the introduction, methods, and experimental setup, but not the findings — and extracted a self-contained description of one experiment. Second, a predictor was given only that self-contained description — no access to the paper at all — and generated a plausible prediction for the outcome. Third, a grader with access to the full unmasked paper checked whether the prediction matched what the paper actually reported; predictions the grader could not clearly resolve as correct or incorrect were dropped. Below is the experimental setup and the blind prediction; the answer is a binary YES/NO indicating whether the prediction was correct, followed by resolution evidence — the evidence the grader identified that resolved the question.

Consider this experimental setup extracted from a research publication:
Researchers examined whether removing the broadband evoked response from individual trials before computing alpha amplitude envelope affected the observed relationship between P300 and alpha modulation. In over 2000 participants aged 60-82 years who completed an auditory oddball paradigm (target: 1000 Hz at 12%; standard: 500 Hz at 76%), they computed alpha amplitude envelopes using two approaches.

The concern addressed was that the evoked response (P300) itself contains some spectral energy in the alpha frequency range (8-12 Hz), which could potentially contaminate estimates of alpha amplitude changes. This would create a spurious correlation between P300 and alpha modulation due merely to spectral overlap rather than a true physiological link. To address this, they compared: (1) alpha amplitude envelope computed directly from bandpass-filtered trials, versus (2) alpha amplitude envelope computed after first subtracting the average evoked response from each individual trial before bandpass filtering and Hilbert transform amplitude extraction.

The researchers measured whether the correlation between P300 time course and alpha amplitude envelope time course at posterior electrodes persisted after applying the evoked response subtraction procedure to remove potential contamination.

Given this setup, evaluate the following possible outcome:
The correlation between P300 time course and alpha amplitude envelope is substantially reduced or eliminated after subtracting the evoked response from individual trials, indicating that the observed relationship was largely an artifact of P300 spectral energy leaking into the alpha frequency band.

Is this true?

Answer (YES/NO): NO